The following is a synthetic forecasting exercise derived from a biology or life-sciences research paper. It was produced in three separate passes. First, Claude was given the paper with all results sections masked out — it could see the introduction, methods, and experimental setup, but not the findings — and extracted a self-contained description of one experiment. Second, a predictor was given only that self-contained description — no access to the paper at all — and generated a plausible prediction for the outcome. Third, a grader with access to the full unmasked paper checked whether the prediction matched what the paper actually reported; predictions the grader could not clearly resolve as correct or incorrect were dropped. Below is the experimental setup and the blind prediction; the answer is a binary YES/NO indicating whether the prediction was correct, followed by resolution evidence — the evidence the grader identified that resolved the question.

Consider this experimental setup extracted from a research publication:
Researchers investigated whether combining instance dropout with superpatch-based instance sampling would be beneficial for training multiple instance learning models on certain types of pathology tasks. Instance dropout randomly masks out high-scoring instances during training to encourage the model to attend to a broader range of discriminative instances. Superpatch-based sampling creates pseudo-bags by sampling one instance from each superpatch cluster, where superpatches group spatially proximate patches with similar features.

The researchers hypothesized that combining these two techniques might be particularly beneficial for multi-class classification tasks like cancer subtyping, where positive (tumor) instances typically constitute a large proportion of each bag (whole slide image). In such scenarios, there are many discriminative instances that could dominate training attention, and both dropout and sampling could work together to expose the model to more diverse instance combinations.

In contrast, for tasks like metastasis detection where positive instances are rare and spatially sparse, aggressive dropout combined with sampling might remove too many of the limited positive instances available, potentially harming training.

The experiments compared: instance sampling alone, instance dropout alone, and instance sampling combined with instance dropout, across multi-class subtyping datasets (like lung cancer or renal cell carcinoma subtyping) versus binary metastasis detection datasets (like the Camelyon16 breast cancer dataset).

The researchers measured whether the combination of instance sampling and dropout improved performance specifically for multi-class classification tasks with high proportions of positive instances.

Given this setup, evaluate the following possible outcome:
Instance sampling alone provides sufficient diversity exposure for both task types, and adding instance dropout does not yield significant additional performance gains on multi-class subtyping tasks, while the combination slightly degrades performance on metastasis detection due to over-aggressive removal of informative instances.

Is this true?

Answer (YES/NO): NO